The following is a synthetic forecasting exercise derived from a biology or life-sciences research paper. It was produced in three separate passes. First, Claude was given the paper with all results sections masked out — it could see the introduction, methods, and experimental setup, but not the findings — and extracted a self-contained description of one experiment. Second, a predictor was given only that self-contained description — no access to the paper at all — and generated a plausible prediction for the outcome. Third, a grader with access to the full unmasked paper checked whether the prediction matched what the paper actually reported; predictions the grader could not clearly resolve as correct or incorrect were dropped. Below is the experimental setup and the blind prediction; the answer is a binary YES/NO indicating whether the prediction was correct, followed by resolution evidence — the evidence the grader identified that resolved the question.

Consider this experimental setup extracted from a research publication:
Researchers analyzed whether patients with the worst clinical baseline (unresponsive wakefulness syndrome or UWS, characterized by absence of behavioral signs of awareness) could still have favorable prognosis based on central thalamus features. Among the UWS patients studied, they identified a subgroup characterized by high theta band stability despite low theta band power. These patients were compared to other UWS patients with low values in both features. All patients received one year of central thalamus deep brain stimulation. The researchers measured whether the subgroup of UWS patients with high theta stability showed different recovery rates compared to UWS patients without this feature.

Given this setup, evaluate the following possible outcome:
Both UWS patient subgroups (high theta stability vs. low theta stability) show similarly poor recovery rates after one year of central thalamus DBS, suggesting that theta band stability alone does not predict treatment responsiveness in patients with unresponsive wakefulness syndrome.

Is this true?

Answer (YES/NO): NO